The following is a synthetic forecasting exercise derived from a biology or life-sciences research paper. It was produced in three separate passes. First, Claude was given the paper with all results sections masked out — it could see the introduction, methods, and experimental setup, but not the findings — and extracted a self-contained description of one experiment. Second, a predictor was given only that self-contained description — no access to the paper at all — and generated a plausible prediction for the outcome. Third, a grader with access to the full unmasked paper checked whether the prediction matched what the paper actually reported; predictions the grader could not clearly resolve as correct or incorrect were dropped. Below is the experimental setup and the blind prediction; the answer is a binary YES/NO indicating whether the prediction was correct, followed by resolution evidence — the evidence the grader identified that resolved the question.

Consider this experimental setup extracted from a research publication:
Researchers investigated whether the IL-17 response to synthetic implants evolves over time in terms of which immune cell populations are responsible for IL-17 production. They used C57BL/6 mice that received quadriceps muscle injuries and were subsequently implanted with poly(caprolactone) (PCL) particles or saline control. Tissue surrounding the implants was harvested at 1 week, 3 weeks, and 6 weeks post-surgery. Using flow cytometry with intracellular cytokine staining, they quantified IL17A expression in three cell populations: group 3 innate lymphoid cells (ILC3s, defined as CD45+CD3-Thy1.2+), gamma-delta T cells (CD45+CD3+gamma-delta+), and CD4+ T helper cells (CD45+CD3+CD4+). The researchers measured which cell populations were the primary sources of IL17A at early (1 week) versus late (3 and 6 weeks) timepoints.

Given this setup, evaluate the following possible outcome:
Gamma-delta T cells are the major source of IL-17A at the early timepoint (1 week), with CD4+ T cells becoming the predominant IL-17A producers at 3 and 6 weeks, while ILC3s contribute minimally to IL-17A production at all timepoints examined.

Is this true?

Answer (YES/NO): NO